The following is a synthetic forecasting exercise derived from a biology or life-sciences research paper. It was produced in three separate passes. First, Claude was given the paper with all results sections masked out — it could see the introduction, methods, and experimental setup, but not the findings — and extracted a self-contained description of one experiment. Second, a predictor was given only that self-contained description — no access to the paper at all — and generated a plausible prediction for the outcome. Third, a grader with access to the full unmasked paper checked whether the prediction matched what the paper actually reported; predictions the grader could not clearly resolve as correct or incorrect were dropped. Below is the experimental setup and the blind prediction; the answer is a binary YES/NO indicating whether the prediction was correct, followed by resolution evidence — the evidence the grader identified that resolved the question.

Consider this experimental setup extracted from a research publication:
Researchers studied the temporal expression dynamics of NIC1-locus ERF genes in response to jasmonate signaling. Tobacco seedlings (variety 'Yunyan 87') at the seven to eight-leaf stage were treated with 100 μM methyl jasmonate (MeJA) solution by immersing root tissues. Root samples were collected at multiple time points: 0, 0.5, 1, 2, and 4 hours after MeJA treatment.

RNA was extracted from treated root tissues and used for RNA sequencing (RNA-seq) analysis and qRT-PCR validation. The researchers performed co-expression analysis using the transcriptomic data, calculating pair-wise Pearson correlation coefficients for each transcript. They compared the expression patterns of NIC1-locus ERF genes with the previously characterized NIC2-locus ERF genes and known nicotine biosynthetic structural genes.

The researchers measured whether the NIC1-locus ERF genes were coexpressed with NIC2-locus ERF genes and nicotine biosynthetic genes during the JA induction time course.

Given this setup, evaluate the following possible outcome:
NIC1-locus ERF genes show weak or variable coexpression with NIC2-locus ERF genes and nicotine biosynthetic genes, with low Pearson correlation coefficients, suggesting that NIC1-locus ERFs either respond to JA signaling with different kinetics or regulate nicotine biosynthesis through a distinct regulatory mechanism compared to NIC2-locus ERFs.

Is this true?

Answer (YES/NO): NO